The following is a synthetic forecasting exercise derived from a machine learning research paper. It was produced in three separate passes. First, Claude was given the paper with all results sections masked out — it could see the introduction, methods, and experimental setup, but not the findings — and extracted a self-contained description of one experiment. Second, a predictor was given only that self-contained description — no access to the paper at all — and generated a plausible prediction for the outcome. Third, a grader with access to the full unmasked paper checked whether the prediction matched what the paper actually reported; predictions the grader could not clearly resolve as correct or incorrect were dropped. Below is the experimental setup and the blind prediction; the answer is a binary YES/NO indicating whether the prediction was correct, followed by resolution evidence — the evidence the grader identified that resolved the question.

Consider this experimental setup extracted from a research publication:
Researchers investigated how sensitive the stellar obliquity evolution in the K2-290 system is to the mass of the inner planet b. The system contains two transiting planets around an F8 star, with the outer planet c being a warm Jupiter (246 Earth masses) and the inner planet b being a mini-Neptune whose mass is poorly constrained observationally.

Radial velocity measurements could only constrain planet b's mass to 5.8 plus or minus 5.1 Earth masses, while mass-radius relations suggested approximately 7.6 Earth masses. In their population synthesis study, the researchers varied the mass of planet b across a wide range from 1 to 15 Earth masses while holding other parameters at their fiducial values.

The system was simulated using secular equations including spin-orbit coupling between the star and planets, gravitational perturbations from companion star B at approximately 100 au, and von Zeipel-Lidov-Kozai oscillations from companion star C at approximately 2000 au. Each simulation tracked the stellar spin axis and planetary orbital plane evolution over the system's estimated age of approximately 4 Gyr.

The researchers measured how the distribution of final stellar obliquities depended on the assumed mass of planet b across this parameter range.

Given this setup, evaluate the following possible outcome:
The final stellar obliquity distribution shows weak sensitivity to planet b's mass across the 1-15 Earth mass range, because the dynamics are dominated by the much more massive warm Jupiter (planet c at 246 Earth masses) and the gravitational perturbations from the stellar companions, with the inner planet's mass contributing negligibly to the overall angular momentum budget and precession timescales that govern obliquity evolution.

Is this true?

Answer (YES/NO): NO